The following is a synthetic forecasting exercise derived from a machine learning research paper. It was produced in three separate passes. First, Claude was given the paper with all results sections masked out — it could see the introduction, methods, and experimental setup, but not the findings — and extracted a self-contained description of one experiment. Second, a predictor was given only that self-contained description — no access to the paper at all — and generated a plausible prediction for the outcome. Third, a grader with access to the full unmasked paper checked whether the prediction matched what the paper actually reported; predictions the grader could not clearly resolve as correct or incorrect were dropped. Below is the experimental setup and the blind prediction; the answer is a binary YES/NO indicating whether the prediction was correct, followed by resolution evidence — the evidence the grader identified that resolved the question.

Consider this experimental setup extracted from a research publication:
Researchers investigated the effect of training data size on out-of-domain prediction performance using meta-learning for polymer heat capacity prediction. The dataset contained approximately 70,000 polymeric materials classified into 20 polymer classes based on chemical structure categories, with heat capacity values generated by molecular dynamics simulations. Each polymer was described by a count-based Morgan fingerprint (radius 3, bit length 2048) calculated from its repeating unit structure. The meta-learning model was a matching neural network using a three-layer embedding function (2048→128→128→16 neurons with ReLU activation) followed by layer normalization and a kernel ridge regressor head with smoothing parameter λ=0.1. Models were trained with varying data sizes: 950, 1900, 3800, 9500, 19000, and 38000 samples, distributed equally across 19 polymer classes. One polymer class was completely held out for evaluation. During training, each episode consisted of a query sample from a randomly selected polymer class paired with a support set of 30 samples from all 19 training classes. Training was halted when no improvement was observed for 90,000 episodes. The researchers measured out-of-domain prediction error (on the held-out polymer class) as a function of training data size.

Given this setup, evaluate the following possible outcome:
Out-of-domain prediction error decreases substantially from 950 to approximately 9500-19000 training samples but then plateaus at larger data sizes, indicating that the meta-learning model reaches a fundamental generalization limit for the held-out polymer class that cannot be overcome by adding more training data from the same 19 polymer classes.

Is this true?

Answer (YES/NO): NO